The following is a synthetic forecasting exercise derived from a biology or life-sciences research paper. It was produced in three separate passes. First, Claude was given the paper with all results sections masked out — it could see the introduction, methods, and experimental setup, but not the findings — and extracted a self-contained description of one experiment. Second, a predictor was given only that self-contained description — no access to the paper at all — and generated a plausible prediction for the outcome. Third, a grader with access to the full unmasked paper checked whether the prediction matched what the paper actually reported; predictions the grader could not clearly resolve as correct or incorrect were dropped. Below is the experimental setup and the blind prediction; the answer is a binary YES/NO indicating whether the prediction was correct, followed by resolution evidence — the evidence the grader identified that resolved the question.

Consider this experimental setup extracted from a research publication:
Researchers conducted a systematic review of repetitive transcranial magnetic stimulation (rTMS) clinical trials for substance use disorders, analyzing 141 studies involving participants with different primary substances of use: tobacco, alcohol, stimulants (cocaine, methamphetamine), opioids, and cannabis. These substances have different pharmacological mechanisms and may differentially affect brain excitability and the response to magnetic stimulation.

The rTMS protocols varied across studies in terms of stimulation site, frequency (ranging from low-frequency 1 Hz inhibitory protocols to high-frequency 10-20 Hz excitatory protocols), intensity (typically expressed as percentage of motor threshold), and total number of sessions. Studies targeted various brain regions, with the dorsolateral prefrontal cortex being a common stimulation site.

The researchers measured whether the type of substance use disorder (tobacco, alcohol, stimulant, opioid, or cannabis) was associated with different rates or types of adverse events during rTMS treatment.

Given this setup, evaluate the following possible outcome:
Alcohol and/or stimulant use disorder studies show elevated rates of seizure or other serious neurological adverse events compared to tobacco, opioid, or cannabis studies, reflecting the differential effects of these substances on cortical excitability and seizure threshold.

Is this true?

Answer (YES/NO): NO